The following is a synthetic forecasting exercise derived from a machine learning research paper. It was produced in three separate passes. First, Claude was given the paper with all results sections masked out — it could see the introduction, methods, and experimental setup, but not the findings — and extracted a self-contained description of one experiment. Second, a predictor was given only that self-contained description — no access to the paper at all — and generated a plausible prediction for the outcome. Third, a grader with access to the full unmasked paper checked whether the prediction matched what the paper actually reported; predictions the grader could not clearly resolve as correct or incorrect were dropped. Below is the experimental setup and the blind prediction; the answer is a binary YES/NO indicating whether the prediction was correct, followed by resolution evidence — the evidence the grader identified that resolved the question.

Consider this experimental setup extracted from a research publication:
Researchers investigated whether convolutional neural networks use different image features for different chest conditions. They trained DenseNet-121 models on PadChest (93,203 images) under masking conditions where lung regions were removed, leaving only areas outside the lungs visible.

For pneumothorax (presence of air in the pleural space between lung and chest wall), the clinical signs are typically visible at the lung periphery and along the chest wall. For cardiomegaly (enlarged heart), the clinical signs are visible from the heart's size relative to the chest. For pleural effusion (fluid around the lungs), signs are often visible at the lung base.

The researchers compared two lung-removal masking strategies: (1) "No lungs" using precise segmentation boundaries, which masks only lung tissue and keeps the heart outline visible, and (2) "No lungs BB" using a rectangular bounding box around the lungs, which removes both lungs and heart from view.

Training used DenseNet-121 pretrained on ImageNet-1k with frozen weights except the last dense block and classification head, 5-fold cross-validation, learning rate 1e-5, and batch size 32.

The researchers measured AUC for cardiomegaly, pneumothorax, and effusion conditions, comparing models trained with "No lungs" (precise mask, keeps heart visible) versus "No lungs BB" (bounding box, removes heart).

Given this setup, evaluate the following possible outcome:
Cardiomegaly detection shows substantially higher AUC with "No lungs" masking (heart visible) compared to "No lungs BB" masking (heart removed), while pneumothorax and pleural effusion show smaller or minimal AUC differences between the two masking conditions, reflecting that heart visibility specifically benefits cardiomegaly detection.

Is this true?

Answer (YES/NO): NO